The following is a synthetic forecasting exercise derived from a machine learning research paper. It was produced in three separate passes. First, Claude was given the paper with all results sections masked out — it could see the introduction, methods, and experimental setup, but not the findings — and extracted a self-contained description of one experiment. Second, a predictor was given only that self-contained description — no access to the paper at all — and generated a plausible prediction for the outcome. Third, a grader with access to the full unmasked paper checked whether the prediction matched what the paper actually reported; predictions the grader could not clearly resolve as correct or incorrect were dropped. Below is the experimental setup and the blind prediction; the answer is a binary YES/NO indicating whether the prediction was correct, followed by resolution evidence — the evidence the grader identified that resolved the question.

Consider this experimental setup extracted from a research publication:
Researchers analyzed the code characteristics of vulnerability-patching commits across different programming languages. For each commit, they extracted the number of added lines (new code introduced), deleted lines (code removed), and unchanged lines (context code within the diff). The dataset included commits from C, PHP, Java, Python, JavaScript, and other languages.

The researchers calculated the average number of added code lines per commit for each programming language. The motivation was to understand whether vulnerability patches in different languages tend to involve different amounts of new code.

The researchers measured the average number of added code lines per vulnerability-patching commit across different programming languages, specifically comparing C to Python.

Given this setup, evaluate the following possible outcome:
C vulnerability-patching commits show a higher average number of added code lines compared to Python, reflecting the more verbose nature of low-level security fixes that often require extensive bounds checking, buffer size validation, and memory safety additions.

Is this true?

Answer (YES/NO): NO